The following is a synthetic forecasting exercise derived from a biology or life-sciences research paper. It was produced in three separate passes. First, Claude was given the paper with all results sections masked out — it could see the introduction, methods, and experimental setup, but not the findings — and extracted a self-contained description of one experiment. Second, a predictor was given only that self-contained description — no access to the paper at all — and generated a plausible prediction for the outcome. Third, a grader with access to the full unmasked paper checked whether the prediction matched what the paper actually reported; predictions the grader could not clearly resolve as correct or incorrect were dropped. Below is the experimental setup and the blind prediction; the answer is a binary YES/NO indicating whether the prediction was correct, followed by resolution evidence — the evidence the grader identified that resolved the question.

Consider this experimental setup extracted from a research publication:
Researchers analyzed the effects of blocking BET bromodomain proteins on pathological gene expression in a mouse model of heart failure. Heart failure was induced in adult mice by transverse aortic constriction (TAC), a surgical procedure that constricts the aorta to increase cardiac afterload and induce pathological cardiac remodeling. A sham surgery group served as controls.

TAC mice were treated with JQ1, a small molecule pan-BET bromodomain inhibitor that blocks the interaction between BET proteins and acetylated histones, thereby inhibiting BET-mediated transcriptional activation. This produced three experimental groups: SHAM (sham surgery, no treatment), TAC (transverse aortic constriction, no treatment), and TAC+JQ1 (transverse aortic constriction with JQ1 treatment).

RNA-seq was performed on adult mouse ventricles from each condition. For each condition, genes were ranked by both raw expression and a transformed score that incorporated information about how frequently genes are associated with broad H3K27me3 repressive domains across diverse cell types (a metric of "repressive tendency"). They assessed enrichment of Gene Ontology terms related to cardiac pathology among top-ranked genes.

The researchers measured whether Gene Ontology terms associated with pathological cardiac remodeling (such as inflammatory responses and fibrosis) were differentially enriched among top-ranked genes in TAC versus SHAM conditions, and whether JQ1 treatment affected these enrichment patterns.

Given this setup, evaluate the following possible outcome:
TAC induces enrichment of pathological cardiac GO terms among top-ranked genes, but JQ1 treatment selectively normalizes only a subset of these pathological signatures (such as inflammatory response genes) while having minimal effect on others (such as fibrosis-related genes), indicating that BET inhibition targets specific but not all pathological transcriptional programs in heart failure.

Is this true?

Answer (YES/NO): NO